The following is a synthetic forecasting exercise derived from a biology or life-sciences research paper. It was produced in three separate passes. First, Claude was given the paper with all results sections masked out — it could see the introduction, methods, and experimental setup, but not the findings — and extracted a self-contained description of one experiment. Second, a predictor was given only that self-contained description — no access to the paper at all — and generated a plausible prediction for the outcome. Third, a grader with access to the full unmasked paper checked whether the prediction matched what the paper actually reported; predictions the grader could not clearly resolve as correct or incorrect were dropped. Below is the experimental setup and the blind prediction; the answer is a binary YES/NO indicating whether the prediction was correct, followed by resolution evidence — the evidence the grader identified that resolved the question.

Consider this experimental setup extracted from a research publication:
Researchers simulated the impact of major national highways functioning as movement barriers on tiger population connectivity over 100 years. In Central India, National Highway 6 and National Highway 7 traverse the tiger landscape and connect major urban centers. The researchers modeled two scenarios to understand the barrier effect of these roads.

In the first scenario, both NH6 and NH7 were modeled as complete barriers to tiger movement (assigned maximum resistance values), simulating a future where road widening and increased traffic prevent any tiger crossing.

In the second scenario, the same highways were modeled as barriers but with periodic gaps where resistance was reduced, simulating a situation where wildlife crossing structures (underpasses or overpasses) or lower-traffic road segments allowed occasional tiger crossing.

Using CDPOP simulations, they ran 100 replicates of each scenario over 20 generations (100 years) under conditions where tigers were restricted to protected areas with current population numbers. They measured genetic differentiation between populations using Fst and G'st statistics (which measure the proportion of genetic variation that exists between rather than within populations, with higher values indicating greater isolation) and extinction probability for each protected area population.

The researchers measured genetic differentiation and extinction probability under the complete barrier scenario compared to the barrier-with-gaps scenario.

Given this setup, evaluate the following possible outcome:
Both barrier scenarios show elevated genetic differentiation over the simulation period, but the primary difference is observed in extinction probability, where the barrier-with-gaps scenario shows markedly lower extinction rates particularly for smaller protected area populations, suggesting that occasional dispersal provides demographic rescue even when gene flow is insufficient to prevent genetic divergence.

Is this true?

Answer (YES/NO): NO